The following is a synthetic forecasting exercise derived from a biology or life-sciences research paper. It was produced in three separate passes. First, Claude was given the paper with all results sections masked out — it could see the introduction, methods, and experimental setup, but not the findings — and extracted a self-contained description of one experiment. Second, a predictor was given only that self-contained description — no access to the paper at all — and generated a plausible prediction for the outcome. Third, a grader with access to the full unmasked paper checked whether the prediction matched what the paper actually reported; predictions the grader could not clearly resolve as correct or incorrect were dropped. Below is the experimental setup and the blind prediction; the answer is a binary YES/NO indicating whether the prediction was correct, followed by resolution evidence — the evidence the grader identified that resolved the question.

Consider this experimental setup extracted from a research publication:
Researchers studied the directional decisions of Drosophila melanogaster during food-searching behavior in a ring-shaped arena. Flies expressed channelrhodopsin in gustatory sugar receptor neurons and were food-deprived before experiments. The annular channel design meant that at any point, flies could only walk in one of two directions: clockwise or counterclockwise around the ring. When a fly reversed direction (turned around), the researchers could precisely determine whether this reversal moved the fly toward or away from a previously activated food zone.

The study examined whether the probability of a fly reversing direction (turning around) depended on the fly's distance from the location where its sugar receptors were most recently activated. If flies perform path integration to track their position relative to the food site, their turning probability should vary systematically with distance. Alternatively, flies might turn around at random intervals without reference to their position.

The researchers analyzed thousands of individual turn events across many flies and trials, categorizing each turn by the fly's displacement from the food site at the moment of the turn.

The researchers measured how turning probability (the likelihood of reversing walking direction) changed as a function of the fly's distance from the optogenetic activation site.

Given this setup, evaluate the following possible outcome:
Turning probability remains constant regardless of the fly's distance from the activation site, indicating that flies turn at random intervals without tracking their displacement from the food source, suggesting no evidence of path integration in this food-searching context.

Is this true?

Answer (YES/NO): NO